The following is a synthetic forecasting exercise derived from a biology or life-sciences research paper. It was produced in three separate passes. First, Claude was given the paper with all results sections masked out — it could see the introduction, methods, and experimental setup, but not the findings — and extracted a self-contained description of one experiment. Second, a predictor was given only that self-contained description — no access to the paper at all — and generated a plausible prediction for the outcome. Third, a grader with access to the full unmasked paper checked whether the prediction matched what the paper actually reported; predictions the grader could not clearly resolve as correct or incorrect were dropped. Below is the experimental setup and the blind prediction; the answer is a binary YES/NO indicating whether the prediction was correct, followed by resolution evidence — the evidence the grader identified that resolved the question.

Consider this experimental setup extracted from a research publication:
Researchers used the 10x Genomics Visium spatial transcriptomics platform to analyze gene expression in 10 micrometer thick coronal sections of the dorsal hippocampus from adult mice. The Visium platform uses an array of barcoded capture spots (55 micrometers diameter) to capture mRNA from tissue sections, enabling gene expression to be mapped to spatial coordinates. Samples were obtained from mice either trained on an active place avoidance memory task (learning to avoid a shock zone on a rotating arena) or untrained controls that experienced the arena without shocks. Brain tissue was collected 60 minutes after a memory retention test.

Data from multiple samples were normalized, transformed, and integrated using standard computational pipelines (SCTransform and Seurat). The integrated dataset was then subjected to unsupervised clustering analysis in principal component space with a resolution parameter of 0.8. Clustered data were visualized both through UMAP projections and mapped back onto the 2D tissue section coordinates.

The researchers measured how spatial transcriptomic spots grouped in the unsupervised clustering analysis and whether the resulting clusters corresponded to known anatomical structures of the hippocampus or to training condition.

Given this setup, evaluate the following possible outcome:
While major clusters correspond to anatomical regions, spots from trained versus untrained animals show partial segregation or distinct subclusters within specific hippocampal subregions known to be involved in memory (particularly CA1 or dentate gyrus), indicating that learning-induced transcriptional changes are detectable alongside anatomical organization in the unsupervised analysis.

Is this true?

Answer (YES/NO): NO